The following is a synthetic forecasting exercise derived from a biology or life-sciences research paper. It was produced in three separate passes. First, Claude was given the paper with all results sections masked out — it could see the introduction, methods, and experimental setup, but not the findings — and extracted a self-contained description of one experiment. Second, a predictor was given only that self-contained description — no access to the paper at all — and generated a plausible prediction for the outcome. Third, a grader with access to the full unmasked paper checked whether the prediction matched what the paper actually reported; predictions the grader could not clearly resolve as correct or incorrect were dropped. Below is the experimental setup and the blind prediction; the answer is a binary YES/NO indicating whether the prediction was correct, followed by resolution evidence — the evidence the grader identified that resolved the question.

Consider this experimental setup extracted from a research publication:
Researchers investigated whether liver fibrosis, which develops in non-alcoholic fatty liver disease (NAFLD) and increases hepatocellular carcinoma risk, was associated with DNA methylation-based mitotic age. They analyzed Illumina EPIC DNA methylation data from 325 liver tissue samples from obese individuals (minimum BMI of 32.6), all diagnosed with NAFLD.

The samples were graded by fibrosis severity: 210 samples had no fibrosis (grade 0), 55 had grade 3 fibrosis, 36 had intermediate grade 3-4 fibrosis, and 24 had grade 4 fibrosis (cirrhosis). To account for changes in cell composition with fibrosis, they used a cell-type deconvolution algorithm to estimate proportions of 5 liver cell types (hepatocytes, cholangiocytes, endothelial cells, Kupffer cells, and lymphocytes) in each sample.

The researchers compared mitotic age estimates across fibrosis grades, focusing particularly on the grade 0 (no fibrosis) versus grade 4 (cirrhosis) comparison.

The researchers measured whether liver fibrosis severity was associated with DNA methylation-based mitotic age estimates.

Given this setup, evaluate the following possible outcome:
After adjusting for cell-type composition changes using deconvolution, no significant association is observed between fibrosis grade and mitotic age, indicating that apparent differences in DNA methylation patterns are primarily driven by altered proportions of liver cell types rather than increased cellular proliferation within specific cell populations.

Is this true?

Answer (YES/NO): NO